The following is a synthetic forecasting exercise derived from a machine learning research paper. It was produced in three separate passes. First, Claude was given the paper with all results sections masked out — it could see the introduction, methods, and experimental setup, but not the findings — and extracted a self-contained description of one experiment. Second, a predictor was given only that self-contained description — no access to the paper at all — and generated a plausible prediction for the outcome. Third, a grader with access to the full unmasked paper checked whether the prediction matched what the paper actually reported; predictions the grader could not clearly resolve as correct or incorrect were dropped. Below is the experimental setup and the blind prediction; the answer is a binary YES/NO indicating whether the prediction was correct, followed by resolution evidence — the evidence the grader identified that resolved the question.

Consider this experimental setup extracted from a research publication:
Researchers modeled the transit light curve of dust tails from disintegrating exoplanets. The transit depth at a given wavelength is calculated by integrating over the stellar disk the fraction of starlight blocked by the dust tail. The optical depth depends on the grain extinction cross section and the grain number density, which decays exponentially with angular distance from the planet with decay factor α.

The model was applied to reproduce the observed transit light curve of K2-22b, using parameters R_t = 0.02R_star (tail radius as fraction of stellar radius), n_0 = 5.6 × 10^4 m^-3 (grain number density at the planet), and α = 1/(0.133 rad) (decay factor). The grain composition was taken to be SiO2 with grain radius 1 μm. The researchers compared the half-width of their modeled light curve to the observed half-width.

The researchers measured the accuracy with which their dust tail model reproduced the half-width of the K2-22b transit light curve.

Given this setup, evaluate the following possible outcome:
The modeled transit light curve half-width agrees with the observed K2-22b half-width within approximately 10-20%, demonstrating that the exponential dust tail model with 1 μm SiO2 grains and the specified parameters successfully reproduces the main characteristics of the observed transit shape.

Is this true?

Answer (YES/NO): NO